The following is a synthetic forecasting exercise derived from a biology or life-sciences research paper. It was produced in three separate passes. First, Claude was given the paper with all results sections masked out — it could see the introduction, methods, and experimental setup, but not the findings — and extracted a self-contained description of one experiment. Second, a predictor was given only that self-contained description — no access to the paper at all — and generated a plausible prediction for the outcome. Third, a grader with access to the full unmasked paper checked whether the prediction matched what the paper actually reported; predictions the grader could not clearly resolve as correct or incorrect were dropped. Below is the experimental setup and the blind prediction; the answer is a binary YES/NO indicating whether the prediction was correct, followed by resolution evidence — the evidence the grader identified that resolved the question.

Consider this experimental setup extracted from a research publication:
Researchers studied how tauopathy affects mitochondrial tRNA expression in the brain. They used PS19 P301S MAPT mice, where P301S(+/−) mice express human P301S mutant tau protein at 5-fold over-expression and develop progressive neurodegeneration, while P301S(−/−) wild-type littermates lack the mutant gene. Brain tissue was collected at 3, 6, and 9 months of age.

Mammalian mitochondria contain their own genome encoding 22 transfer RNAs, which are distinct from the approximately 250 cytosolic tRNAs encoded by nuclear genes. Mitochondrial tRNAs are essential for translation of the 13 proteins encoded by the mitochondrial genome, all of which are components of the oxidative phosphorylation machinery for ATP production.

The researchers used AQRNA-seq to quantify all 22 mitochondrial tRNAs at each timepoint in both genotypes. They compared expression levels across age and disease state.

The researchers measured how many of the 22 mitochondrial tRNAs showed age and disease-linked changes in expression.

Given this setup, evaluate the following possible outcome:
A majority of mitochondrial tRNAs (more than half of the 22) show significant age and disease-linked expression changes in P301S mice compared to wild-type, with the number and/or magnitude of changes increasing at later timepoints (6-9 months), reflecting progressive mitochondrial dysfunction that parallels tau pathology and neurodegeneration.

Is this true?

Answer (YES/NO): NO